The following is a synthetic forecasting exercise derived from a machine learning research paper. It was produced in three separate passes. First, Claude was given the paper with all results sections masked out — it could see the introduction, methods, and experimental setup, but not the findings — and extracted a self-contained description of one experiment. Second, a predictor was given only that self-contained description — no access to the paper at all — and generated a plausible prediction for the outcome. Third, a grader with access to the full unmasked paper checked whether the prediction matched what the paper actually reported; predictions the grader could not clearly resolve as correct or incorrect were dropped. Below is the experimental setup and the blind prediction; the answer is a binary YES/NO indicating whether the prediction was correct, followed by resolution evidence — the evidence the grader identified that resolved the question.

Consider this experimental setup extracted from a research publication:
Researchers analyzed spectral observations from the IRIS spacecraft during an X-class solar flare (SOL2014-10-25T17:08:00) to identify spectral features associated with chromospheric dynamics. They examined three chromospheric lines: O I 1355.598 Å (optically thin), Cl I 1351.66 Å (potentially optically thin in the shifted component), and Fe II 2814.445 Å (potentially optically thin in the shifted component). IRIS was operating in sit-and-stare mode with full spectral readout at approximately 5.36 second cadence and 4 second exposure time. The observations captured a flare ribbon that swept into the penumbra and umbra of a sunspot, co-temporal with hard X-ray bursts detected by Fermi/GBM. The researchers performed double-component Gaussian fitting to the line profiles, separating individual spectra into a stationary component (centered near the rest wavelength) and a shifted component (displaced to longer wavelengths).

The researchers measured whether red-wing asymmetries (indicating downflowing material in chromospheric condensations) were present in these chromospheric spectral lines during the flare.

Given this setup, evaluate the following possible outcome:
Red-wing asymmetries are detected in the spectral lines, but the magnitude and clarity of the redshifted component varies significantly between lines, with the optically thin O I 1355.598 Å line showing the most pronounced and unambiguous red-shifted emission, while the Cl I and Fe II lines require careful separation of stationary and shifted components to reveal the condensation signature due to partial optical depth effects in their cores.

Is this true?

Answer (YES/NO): NO